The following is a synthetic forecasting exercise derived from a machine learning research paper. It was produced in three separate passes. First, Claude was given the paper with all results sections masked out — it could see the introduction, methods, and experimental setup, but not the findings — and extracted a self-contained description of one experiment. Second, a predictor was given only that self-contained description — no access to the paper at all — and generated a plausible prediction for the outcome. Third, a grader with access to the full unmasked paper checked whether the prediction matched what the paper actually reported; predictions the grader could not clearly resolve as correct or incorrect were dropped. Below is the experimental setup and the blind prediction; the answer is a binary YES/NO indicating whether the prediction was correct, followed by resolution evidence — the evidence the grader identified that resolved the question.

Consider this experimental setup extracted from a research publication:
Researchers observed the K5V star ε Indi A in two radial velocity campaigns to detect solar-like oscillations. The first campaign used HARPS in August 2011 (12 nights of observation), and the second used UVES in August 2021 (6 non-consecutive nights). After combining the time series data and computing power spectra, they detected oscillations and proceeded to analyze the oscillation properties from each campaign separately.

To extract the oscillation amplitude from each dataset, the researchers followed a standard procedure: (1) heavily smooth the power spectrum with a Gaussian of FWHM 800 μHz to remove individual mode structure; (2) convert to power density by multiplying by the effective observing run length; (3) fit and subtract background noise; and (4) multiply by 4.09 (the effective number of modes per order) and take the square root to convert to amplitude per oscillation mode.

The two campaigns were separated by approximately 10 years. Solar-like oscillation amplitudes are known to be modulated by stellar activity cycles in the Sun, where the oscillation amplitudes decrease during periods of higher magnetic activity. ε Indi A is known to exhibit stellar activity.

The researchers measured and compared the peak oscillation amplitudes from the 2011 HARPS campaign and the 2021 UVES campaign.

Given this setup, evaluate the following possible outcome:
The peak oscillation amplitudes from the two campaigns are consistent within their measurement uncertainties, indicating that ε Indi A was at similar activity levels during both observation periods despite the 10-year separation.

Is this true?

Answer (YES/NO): NO